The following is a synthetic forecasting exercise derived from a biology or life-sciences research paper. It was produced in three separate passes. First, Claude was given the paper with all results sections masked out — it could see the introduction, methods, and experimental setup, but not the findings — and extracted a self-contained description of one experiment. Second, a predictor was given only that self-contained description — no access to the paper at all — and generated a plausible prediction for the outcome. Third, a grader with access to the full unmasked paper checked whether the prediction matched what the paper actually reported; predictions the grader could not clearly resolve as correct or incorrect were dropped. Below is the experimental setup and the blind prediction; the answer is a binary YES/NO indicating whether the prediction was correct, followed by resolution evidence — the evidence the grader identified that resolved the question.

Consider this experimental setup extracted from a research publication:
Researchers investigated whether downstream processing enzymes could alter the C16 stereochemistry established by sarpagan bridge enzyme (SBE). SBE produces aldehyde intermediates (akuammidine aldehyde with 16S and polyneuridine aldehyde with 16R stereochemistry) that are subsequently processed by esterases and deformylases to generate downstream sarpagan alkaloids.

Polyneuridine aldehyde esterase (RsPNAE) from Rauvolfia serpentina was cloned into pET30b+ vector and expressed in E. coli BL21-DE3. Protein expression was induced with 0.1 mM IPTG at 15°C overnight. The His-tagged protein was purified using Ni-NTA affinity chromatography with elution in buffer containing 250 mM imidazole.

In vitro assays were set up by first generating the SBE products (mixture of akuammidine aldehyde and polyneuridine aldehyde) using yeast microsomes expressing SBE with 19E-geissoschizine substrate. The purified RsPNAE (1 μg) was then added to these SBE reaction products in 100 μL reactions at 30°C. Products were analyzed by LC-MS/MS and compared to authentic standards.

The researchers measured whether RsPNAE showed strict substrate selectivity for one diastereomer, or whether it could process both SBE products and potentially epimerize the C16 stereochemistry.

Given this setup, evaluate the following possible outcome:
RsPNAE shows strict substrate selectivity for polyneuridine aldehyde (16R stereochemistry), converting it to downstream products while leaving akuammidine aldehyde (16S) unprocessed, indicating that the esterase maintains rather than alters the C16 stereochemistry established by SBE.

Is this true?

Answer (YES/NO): NO